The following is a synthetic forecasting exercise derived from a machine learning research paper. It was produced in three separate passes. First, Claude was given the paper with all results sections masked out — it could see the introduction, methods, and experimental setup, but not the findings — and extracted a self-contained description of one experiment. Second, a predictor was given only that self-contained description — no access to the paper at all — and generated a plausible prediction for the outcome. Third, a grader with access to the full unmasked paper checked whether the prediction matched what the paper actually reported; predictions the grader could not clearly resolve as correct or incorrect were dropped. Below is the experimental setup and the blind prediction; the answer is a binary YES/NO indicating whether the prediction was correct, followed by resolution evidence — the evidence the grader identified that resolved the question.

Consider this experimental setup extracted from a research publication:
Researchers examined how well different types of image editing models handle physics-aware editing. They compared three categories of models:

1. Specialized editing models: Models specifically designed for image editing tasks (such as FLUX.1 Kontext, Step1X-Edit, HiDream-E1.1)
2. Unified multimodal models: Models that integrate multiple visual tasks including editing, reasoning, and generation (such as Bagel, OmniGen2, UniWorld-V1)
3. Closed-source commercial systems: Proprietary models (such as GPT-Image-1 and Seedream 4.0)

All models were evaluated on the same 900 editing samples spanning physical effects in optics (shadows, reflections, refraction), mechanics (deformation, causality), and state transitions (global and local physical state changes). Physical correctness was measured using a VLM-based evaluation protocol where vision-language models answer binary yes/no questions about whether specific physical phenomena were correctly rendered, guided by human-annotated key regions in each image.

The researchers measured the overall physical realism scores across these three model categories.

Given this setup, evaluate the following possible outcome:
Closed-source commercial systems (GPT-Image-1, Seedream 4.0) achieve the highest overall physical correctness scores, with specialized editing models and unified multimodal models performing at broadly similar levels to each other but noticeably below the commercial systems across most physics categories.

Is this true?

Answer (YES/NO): NO